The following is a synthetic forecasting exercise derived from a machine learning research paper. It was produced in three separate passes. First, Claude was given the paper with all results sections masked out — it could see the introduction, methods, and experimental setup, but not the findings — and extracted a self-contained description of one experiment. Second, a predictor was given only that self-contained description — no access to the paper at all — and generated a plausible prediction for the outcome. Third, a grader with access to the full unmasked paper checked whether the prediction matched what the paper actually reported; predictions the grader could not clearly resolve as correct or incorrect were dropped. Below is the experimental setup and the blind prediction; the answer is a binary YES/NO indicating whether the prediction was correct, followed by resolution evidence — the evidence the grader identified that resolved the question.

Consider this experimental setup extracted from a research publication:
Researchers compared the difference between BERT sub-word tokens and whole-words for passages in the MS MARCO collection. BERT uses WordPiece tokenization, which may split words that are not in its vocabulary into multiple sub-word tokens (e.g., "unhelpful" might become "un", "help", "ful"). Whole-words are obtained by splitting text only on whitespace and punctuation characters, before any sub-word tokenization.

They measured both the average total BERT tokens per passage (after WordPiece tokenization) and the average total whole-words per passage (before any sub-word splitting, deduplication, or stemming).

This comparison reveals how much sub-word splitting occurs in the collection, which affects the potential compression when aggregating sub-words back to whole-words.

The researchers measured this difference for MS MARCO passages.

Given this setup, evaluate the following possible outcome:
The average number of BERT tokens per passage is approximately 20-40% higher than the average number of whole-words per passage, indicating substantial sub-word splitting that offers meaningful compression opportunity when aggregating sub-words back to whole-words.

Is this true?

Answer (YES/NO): NO